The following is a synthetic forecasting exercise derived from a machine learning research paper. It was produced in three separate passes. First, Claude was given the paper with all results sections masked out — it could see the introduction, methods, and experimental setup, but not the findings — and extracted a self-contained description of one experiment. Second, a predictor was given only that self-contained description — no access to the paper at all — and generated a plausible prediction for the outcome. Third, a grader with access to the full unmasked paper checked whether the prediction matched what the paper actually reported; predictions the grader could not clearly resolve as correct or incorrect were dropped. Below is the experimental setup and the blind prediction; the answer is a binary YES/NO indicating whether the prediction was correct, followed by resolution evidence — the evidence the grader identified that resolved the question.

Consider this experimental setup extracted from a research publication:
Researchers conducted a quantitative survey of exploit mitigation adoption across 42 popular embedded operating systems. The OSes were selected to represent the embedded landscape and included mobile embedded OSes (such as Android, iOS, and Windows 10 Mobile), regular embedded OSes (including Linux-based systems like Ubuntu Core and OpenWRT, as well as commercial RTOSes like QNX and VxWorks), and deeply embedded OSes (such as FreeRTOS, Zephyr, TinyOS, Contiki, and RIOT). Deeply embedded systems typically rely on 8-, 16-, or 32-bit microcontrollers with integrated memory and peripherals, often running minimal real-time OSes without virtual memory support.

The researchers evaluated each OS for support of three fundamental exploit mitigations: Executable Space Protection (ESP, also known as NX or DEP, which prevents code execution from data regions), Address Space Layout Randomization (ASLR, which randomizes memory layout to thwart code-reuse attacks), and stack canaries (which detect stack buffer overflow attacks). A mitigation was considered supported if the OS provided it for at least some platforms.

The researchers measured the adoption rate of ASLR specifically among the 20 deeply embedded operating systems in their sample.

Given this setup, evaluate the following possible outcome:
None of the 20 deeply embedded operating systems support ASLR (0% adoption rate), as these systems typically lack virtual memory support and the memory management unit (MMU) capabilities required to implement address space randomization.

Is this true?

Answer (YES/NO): YES